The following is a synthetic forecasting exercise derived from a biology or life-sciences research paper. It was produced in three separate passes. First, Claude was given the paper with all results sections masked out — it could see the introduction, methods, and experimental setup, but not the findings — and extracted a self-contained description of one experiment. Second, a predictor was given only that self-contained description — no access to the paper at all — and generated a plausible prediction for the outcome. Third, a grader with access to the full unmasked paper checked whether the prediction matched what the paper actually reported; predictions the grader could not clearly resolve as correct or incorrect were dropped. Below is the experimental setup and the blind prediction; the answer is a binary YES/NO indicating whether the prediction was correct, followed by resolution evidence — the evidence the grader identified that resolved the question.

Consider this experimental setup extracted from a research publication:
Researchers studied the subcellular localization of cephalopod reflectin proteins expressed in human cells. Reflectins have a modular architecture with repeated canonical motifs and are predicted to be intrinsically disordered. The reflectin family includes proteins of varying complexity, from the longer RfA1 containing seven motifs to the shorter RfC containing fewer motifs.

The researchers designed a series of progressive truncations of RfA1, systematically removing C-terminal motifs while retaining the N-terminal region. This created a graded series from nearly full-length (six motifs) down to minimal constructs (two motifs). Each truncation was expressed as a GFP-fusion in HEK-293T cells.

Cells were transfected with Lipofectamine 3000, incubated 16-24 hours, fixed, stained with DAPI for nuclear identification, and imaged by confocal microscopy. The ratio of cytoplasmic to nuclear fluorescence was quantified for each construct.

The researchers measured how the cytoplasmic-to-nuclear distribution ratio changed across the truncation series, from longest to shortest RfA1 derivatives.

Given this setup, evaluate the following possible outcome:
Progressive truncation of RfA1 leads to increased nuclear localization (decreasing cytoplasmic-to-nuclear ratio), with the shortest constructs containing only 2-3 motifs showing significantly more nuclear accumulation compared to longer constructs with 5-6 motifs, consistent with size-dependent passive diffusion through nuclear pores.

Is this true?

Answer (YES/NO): YES